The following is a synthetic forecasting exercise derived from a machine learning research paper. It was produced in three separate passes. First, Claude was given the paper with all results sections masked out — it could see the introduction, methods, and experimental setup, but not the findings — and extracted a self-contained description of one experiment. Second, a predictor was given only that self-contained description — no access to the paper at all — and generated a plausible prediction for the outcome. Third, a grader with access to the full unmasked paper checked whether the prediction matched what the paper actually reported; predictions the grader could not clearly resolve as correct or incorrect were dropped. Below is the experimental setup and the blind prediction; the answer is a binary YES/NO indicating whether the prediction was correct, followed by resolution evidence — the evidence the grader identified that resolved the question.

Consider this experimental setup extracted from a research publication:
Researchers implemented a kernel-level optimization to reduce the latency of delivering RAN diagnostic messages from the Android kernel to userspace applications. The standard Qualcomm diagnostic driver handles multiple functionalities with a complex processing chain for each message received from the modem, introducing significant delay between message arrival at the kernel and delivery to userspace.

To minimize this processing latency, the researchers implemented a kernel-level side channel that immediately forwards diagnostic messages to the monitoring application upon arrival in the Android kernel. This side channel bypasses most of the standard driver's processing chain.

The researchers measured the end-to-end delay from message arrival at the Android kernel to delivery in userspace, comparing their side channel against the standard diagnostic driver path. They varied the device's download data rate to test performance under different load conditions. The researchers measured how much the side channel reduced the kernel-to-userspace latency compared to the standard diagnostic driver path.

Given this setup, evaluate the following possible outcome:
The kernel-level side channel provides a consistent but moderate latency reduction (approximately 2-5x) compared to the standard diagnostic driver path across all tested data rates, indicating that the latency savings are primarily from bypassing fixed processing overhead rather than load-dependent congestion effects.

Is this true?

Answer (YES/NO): NO